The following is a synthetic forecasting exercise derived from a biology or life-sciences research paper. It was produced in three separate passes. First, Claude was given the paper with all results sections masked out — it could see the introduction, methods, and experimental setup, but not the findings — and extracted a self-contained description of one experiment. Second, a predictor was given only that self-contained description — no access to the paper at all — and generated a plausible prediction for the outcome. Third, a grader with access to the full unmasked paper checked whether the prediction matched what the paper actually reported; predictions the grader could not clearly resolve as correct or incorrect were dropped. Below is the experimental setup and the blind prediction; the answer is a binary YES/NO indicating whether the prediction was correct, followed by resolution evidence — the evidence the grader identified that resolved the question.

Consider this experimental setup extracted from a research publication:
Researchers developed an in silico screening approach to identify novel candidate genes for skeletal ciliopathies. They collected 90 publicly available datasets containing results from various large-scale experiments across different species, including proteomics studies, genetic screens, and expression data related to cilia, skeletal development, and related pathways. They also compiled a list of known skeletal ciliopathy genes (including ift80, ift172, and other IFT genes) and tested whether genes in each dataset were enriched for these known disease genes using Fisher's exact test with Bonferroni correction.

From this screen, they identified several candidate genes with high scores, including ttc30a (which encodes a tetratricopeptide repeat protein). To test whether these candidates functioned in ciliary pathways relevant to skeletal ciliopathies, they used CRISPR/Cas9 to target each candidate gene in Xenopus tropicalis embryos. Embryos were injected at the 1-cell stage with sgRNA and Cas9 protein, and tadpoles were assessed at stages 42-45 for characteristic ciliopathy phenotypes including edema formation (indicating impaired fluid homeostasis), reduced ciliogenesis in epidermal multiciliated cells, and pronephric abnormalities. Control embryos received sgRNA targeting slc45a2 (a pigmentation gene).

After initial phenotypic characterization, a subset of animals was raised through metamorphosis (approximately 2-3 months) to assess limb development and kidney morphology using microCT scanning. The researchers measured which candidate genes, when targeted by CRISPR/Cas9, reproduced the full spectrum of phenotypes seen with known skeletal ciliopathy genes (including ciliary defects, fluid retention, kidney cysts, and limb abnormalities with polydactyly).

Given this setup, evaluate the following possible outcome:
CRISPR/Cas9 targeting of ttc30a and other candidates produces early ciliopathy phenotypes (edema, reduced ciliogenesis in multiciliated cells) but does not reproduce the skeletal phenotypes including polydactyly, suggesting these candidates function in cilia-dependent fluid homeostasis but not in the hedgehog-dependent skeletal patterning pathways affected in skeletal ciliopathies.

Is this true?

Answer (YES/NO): NO